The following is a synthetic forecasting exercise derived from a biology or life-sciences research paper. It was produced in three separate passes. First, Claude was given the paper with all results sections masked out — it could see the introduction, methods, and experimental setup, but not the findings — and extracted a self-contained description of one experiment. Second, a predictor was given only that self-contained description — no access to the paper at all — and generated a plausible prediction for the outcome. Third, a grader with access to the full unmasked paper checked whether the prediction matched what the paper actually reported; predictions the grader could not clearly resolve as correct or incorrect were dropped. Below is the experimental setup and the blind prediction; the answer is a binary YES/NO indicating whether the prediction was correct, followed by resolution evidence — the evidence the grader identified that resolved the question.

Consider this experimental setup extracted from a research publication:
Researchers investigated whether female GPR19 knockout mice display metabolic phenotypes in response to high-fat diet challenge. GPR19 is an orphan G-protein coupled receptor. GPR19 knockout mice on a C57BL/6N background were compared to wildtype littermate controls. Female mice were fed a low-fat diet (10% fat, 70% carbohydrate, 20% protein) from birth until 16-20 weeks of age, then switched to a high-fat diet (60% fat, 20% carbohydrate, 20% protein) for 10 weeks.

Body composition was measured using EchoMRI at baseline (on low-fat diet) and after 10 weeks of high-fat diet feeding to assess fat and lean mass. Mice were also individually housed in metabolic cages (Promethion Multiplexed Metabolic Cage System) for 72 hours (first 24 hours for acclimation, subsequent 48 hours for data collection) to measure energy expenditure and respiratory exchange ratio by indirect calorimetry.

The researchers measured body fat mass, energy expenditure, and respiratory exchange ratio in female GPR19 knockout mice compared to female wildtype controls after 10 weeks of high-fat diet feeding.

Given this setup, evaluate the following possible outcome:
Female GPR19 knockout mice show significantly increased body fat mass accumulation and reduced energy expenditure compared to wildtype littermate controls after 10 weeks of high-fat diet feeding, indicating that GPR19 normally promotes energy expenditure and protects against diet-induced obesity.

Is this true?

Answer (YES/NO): NO